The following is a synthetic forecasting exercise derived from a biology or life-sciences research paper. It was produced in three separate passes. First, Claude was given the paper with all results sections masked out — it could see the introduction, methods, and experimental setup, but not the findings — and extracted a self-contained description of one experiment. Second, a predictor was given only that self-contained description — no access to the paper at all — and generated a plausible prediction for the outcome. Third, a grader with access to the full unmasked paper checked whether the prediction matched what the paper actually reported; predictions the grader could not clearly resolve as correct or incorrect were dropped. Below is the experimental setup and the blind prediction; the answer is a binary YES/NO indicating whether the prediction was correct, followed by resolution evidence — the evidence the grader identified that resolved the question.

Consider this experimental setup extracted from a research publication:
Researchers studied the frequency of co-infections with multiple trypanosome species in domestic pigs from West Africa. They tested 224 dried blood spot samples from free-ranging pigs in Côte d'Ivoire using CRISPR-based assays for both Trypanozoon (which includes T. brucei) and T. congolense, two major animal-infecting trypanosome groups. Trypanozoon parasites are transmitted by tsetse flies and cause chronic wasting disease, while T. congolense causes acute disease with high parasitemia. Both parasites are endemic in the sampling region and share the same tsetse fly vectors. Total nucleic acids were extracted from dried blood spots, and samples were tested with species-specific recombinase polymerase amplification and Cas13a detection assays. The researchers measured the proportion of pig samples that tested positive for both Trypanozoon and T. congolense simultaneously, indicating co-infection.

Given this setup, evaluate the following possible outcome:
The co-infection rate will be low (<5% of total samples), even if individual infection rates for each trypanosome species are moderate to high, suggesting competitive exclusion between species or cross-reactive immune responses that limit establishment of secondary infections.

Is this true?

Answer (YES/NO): NO